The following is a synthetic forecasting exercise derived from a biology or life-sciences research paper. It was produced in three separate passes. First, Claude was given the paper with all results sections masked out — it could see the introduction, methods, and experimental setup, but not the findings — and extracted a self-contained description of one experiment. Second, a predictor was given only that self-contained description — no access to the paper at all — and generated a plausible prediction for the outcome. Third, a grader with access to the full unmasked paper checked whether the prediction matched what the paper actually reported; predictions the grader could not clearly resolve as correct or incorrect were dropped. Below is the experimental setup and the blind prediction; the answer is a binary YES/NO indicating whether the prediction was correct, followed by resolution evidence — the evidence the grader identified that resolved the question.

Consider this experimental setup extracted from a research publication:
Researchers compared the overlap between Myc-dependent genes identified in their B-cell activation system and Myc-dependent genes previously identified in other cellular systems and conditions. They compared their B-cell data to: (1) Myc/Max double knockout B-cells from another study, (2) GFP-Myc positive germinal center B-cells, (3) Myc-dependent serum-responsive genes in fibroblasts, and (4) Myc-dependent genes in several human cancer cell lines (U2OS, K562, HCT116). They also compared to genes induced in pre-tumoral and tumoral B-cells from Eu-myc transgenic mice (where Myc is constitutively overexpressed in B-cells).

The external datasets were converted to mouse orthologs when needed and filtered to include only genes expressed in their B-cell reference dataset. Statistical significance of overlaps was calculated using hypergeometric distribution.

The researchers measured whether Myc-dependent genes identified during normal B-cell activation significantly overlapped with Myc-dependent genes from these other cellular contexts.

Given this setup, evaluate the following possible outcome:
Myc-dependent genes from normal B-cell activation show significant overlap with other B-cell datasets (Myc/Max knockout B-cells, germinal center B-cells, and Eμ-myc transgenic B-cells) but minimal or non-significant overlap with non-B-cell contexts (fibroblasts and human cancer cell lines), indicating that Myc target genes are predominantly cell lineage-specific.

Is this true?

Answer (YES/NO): NO